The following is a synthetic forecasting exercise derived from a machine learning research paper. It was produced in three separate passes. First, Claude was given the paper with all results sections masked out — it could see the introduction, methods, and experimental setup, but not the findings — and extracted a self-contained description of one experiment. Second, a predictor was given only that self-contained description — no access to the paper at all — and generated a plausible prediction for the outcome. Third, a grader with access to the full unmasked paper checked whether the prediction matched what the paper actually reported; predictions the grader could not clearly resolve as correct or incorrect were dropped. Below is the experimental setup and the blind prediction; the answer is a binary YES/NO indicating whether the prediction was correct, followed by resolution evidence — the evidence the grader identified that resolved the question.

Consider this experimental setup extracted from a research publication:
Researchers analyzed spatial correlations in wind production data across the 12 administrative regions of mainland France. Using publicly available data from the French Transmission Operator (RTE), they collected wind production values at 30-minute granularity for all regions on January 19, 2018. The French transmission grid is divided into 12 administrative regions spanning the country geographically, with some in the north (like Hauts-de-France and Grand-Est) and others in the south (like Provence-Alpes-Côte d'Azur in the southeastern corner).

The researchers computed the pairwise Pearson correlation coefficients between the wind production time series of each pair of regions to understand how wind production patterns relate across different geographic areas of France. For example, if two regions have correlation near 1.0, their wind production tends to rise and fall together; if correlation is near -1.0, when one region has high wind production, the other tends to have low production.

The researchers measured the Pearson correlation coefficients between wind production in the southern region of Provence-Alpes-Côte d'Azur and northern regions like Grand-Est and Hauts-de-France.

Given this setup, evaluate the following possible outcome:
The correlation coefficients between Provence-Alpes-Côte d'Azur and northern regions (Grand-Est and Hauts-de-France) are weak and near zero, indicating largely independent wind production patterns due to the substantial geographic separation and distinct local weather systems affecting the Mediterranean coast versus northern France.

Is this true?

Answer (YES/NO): NO